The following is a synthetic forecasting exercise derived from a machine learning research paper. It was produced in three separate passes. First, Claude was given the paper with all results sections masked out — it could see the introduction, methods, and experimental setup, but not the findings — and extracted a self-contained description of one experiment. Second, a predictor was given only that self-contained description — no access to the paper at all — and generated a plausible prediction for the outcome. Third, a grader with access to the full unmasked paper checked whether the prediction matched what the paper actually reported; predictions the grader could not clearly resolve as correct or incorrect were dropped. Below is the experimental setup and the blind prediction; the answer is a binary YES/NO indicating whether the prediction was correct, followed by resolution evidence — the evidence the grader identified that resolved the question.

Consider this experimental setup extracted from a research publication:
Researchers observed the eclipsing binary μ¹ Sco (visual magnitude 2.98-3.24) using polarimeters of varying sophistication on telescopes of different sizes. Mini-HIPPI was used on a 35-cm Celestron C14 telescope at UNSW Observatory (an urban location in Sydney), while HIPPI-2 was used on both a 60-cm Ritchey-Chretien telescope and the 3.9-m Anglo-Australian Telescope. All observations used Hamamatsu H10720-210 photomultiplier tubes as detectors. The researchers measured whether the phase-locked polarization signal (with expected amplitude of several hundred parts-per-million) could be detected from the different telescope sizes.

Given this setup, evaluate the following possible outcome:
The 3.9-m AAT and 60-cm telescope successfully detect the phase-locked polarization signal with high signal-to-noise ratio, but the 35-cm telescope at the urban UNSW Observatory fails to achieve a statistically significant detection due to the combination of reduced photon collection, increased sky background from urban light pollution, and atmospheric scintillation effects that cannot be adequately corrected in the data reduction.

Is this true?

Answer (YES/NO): NO